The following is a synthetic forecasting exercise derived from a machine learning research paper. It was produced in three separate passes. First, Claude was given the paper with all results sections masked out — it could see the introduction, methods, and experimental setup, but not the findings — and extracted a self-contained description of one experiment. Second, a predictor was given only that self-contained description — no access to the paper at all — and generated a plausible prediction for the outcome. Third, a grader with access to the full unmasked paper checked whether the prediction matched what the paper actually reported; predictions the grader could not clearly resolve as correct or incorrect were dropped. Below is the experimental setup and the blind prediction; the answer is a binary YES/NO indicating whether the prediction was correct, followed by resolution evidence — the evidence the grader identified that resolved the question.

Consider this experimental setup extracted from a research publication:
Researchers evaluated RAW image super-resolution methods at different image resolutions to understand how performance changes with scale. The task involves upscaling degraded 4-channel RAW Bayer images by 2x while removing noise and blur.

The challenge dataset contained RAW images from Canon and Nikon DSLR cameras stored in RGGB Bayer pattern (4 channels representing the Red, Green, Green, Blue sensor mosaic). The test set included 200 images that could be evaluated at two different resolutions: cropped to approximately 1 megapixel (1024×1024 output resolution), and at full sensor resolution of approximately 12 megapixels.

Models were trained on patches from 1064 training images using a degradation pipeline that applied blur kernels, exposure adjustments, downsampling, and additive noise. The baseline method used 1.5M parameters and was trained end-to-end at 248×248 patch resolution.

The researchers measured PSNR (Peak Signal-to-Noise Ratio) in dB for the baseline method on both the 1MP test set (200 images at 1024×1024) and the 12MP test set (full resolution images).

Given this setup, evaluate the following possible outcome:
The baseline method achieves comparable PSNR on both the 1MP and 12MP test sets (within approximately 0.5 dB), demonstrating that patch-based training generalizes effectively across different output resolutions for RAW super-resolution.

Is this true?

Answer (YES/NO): NO